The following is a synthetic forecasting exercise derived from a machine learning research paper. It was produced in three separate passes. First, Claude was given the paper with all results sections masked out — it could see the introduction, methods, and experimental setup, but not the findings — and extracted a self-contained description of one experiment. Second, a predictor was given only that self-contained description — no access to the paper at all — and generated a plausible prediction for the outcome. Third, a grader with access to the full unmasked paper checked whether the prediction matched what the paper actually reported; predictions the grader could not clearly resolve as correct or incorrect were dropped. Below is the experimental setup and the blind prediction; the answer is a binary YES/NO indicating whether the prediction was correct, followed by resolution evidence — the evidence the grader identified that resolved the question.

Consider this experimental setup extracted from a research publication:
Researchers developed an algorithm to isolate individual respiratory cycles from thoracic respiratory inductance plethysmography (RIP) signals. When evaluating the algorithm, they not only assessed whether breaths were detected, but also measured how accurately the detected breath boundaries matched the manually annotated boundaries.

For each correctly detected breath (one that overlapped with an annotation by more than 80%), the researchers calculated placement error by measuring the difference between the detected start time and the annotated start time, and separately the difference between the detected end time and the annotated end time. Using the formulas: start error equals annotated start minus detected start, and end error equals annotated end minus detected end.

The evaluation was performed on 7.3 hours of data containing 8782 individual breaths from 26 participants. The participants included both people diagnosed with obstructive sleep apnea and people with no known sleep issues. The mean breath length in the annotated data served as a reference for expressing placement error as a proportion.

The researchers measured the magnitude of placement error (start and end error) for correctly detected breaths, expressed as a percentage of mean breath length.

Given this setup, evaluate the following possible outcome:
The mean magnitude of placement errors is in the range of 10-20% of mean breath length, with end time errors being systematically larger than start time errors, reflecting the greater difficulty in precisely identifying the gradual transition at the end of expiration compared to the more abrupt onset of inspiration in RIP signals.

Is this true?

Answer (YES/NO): NO